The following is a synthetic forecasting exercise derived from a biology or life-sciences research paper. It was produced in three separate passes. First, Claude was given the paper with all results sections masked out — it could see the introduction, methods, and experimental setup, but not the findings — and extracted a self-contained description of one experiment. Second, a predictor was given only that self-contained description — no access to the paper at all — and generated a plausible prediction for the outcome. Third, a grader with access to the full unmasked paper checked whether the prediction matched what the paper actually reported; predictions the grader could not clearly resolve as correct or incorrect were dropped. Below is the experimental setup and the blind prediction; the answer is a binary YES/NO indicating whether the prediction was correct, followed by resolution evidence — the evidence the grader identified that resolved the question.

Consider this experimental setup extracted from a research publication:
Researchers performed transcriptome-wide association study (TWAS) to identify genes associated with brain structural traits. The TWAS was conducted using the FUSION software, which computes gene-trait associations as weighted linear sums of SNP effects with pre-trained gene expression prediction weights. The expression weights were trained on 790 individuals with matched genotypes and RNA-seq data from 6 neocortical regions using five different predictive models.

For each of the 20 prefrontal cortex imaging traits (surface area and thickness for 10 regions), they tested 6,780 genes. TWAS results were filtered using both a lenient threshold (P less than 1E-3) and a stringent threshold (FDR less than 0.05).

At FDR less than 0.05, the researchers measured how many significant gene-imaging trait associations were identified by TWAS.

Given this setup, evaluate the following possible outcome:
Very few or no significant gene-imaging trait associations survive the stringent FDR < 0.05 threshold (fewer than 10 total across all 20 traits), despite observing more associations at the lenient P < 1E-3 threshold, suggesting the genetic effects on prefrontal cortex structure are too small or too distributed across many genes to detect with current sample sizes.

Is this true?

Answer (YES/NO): NO